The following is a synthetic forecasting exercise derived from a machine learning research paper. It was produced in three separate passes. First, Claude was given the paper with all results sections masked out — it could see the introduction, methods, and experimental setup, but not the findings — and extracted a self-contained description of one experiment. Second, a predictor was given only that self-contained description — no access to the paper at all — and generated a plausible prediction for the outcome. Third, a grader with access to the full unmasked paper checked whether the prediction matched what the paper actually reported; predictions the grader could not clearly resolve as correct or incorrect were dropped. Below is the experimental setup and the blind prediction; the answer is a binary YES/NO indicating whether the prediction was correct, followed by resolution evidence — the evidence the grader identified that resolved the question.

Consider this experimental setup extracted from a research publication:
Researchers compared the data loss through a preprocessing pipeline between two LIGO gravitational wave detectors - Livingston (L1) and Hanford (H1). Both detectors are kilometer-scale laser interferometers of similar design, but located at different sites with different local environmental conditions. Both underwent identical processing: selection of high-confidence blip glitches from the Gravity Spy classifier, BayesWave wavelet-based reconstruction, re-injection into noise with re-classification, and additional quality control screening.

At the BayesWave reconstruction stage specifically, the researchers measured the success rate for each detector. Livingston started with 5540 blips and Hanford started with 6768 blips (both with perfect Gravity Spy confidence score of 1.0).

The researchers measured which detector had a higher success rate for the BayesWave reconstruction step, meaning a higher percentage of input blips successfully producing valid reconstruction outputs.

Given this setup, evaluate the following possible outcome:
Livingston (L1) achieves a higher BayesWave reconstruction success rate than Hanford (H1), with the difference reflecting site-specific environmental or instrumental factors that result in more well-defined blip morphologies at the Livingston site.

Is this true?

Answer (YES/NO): NO